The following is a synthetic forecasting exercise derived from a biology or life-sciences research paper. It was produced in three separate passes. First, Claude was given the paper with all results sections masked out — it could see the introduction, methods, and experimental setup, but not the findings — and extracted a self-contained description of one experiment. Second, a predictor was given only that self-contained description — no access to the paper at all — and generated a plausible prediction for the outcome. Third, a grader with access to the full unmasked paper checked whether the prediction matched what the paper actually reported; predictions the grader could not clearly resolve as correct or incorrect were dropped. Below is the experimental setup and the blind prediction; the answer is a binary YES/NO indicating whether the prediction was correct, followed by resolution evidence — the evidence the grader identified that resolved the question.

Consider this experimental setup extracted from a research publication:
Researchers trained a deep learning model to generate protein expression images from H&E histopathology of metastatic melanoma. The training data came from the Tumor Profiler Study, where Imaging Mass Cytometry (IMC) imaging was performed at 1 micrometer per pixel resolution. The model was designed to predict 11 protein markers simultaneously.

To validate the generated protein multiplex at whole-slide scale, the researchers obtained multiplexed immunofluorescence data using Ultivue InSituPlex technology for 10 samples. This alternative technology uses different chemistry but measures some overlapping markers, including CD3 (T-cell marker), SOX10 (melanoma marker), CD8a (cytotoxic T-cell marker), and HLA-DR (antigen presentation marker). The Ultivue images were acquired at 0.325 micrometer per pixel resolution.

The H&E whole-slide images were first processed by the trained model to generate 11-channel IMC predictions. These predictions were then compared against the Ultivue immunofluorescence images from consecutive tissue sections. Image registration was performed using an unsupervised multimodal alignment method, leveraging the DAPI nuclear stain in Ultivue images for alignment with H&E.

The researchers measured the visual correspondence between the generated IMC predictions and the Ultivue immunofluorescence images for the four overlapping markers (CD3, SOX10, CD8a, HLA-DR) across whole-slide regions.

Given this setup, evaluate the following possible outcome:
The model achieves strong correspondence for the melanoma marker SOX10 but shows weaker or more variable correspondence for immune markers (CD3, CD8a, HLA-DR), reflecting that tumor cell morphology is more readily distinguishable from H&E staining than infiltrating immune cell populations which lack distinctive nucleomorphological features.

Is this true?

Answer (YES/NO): NO